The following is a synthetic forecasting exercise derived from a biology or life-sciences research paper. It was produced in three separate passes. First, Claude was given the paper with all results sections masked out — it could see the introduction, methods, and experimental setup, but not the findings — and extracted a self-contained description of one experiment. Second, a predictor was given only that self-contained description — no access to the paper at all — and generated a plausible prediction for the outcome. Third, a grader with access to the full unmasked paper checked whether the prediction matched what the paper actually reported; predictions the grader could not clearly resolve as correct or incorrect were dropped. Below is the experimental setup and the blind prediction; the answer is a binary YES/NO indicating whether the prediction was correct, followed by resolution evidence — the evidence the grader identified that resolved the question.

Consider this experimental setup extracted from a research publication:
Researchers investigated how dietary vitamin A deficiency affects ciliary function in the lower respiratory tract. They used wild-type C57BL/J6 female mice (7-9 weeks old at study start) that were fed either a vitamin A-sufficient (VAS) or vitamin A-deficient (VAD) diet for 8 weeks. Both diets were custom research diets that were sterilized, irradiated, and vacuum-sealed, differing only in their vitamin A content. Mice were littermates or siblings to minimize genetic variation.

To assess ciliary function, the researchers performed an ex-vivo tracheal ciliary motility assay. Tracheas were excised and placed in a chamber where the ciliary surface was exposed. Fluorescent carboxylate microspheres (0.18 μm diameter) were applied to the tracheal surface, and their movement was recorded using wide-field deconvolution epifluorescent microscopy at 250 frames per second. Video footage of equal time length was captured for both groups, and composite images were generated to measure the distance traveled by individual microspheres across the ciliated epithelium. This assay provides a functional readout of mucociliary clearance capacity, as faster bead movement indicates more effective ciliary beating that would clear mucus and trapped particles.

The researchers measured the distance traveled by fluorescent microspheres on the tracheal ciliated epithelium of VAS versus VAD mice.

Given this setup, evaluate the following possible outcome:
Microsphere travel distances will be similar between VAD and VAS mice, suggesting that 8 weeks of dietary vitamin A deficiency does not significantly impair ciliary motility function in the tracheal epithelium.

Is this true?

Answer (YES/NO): NO